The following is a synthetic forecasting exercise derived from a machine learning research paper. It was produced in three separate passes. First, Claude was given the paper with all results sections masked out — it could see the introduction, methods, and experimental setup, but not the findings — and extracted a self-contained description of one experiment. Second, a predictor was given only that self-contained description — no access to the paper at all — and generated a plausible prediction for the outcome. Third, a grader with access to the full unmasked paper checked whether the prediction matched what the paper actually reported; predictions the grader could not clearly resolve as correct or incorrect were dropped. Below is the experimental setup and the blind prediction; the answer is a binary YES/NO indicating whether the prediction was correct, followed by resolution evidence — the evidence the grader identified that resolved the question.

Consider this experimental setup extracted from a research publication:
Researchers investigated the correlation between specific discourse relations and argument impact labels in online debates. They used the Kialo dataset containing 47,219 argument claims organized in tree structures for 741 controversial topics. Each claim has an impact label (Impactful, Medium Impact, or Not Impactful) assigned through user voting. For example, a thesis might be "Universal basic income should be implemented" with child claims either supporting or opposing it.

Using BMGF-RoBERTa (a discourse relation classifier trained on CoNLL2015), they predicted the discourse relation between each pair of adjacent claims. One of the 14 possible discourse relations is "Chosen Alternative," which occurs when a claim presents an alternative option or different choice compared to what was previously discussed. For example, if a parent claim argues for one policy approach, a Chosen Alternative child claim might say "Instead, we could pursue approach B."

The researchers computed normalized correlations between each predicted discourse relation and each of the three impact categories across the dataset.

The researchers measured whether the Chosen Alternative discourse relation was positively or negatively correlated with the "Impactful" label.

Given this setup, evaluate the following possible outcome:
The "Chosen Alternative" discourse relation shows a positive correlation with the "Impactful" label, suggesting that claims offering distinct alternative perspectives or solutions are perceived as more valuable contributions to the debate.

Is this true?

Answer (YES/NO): NO